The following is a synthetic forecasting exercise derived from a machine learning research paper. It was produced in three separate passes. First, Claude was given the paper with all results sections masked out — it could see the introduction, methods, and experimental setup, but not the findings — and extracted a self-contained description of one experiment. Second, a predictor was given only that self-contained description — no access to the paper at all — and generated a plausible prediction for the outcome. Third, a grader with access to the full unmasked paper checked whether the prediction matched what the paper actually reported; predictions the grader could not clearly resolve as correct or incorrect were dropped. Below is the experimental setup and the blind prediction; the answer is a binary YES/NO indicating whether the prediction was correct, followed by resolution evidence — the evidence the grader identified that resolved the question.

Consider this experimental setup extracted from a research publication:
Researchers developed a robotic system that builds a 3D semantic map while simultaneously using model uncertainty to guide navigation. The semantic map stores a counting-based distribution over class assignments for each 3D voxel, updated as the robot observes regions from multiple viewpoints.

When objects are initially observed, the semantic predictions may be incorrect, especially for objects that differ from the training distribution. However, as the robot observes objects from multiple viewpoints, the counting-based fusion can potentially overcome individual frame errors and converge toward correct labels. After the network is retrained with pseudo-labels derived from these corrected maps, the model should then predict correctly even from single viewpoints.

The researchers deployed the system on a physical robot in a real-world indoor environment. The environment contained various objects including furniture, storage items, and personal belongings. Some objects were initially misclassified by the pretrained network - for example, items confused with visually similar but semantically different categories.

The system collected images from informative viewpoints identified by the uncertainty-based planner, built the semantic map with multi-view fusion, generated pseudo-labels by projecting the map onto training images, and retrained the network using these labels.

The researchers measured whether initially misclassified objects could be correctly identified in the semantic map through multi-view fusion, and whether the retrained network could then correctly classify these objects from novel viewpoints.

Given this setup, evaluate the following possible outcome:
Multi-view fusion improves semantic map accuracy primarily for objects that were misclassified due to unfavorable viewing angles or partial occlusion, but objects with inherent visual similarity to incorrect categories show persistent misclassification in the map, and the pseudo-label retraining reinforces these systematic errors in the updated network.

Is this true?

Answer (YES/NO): NO